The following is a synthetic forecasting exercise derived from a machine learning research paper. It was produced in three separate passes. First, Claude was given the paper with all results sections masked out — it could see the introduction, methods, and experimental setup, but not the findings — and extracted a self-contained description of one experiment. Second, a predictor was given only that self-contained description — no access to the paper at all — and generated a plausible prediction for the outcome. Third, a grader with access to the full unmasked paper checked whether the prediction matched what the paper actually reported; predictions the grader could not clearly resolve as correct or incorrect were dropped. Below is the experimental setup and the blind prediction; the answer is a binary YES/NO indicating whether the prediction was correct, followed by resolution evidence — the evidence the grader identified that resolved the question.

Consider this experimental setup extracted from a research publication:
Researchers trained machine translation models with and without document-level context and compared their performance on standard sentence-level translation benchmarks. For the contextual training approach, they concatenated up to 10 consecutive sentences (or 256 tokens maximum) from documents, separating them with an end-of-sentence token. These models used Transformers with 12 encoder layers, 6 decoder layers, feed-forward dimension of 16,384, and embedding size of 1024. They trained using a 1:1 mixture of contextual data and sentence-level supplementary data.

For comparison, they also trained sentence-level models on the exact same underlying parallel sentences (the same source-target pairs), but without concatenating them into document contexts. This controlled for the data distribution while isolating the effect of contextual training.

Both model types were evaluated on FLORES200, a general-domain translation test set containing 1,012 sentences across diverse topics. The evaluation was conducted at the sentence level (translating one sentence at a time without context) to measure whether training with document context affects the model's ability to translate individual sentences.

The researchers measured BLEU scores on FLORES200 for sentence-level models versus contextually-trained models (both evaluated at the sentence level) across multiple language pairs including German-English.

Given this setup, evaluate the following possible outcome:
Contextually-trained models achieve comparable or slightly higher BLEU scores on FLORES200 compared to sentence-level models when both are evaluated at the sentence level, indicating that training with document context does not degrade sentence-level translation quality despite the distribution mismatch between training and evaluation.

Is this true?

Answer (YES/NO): YES